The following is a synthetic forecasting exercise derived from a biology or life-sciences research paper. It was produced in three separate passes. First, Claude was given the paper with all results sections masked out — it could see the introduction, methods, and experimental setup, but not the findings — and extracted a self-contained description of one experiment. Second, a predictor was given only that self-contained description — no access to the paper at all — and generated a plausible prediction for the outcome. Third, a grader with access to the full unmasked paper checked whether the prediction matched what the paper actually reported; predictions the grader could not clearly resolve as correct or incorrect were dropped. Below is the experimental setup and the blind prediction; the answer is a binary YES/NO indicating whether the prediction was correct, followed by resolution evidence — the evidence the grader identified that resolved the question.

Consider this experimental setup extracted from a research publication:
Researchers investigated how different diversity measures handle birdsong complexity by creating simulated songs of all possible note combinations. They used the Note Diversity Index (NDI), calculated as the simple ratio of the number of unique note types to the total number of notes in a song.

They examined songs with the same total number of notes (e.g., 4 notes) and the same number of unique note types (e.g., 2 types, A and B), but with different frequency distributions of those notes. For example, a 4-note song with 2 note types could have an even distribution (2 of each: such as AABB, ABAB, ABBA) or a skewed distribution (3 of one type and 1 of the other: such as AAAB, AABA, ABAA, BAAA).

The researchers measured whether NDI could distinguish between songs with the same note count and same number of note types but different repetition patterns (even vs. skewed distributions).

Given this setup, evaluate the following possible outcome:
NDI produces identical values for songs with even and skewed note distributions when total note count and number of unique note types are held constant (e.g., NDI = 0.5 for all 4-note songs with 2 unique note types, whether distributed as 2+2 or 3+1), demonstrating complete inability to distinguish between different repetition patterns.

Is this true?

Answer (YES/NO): YES